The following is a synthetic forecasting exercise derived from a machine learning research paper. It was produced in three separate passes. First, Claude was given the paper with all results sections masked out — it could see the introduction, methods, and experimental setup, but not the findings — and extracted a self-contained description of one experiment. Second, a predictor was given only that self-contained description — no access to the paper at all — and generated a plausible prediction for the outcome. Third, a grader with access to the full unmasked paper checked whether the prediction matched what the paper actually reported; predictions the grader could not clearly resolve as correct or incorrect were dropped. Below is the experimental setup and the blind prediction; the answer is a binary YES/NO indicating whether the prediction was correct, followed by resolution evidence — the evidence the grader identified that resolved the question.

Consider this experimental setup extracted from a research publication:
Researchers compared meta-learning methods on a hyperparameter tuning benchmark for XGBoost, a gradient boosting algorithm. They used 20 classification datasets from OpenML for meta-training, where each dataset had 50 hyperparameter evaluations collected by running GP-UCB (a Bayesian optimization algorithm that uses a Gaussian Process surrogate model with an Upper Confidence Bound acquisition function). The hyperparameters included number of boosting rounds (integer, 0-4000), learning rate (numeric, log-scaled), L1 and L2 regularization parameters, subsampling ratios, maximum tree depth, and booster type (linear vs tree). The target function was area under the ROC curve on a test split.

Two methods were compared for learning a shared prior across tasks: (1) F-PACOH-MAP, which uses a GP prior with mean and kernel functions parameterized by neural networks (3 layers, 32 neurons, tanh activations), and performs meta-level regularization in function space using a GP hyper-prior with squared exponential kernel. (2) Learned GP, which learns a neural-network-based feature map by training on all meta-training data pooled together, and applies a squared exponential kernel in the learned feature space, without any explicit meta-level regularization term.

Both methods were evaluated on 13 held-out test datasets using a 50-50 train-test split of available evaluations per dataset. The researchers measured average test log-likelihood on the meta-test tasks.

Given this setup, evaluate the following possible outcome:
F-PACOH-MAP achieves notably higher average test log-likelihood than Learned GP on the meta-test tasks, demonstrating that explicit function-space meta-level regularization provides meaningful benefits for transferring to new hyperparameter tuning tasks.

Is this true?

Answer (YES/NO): NO